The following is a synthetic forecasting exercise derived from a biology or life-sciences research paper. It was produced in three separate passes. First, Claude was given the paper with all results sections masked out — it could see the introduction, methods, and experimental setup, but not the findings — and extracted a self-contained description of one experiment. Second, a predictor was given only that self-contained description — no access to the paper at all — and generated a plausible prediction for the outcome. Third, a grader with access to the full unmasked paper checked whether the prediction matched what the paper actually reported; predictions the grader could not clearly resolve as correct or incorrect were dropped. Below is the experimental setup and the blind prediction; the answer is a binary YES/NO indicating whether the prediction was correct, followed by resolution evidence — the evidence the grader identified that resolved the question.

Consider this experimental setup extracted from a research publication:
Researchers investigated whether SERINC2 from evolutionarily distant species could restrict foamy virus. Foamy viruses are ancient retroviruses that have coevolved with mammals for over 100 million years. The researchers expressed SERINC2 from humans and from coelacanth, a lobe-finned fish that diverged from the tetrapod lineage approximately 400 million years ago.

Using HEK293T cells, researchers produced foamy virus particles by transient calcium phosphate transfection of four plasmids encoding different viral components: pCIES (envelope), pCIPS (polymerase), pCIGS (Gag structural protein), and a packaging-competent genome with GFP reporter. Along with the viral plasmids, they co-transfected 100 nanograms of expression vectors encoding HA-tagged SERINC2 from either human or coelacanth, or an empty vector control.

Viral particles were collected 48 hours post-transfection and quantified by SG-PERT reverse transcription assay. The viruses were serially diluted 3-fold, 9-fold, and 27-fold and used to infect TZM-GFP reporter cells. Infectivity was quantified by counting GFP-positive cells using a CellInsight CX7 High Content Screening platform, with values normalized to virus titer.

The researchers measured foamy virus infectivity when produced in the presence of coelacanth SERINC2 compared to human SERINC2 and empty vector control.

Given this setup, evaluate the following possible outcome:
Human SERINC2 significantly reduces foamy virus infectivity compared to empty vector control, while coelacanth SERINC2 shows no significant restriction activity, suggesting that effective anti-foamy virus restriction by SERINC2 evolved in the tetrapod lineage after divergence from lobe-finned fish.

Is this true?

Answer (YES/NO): NO